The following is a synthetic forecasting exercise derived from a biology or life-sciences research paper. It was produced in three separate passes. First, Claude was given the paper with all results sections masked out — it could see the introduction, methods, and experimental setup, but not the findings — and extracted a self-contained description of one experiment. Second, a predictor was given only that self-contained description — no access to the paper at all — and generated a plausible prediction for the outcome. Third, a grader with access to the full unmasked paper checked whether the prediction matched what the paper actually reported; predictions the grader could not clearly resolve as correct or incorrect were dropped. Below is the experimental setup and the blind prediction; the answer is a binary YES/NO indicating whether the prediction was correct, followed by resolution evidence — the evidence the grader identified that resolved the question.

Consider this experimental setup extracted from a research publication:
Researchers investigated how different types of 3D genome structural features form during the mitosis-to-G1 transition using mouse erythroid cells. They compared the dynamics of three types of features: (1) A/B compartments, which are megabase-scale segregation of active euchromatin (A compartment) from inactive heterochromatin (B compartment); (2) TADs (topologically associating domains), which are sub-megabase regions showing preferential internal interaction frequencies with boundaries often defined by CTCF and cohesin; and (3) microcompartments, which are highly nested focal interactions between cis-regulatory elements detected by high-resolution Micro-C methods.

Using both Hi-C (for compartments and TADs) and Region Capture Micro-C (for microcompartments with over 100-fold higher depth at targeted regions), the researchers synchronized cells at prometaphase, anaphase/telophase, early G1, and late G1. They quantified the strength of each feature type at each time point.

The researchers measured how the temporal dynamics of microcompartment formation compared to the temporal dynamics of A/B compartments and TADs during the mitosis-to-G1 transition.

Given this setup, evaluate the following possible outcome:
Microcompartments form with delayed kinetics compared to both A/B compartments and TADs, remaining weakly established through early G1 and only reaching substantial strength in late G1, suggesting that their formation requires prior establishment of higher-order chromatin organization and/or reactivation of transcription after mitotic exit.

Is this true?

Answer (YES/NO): NO